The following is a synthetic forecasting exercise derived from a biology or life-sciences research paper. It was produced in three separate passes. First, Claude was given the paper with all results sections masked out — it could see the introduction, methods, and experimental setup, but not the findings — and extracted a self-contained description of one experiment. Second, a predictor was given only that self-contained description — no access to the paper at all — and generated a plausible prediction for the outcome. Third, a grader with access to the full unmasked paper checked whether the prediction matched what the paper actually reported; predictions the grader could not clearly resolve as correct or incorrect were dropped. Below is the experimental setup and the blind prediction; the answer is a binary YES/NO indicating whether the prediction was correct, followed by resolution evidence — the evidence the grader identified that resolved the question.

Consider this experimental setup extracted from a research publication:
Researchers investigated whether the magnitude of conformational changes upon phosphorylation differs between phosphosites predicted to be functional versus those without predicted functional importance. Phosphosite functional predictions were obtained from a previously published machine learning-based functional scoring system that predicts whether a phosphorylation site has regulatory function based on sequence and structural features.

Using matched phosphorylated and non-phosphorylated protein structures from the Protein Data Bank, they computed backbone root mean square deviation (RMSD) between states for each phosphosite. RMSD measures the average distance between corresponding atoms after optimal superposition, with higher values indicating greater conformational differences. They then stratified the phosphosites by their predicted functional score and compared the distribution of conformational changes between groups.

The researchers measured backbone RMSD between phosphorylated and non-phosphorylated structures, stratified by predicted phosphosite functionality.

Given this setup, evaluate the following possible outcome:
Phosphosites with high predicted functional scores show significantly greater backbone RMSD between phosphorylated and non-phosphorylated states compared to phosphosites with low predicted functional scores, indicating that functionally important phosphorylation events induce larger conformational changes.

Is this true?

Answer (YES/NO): YES